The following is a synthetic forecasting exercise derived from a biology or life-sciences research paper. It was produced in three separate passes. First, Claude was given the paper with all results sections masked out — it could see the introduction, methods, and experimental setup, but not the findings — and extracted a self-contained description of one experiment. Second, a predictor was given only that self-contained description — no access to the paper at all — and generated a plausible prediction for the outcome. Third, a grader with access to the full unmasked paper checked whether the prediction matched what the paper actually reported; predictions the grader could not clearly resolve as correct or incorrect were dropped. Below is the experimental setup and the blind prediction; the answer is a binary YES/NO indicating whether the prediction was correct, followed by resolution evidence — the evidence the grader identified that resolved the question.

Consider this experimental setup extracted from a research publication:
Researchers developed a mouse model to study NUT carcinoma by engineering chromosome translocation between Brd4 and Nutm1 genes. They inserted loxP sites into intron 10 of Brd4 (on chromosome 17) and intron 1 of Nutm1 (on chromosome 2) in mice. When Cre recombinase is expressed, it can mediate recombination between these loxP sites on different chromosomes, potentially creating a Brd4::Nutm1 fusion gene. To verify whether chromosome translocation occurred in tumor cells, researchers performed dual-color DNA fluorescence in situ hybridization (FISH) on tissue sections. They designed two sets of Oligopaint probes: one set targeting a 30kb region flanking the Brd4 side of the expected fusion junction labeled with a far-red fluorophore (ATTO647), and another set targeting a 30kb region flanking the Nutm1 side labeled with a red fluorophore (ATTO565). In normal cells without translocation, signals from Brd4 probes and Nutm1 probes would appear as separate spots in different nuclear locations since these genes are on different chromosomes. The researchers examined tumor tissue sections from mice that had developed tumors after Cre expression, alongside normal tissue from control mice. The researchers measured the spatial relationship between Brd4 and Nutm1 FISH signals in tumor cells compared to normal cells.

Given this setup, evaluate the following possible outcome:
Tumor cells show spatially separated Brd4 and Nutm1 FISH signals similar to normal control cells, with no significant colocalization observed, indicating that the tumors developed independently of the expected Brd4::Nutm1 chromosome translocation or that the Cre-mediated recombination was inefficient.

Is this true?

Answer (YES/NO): NO